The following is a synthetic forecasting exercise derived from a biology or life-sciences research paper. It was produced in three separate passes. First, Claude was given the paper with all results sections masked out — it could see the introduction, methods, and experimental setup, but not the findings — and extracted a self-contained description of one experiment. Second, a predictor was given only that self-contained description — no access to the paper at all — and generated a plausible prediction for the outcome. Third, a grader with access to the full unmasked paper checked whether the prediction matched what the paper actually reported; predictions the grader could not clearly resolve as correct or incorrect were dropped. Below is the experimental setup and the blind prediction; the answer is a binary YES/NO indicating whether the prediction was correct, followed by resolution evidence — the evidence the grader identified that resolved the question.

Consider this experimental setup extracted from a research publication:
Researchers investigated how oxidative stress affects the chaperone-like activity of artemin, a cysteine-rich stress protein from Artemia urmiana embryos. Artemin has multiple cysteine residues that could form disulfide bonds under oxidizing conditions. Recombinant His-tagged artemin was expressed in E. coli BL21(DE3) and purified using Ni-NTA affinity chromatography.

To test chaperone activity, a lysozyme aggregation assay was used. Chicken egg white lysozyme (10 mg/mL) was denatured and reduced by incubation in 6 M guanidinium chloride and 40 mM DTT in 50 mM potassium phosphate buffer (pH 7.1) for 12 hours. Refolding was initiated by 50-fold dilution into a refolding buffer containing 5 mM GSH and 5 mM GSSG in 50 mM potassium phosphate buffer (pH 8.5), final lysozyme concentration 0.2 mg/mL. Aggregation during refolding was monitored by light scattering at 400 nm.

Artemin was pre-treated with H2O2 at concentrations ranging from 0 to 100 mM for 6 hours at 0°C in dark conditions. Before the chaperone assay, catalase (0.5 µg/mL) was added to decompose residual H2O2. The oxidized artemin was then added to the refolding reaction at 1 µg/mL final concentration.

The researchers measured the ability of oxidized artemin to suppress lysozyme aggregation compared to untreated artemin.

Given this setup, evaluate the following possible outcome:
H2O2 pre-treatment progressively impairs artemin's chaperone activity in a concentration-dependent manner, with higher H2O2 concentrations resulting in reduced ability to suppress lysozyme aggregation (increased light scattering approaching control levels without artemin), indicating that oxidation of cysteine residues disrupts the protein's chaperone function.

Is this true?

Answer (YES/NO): NO